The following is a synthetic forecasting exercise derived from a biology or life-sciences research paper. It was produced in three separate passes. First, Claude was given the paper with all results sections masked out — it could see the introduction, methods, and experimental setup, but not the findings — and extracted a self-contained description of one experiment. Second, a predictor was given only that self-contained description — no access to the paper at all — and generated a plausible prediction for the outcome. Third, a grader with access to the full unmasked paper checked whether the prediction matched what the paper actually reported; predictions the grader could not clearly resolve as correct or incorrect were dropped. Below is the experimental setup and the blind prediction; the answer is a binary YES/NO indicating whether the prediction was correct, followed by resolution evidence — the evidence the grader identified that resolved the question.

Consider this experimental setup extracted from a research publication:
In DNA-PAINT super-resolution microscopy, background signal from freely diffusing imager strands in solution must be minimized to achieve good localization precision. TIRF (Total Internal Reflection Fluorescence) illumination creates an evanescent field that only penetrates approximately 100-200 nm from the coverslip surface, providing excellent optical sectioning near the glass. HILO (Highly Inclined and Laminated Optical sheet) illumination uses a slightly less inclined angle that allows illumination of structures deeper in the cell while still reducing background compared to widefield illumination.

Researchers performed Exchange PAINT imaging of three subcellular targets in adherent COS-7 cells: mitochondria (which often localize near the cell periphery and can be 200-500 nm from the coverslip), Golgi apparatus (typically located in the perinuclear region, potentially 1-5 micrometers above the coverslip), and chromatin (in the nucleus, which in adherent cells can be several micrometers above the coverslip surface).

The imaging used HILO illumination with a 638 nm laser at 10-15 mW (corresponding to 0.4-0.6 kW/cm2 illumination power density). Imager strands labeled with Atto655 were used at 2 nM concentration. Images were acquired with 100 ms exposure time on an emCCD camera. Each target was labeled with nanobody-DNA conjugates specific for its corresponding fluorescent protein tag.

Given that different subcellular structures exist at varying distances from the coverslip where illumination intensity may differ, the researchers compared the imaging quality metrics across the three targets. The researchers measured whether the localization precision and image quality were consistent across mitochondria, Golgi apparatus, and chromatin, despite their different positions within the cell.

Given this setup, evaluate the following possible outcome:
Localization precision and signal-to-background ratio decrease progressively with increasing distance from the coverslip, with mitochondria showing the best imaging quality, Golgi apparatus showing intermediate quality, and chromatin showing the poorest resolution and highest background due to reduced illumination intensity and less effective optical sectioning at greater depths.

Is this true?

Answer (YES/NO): NO